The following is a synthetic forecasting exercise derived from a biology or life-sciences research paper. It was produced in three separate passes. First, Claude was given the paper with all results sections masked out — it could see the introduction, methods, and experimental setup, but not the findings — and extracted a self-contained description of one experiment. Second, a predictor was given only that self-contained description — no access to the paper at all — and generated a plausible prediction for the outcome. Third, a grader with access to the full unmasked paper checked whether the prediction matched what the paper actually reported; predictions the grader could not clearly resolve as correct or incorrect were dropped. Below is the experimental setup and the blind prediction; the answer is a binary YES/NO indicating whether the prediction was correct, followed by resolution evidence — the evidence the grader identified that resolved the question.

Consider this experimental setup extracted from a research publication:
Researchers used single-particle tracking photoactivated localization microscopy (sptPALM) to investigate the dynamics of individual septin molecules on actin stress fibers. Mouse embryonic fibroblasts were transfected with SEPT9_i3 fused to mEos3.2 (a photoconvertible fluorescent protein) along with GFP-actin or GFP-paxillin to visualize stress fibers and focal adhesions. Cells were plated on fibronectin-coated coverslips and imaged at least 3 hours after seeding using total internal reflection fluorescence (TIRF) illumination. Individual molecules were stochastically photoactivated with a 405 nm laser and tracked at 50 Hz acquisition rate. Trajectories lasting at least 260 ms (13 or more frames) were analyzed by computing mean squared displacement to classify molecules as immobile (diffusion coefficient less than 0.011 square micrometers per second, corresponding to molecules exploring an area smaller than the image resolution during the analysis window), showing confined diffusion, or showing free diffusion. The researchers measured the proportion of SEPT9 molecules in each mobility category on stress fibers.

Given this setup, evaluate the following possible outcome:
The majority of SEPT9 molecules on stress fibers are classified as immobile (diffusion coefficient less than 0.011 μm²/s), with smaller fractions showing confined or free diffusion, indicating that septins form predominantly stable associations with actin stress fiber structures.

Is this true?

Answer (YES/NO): YES